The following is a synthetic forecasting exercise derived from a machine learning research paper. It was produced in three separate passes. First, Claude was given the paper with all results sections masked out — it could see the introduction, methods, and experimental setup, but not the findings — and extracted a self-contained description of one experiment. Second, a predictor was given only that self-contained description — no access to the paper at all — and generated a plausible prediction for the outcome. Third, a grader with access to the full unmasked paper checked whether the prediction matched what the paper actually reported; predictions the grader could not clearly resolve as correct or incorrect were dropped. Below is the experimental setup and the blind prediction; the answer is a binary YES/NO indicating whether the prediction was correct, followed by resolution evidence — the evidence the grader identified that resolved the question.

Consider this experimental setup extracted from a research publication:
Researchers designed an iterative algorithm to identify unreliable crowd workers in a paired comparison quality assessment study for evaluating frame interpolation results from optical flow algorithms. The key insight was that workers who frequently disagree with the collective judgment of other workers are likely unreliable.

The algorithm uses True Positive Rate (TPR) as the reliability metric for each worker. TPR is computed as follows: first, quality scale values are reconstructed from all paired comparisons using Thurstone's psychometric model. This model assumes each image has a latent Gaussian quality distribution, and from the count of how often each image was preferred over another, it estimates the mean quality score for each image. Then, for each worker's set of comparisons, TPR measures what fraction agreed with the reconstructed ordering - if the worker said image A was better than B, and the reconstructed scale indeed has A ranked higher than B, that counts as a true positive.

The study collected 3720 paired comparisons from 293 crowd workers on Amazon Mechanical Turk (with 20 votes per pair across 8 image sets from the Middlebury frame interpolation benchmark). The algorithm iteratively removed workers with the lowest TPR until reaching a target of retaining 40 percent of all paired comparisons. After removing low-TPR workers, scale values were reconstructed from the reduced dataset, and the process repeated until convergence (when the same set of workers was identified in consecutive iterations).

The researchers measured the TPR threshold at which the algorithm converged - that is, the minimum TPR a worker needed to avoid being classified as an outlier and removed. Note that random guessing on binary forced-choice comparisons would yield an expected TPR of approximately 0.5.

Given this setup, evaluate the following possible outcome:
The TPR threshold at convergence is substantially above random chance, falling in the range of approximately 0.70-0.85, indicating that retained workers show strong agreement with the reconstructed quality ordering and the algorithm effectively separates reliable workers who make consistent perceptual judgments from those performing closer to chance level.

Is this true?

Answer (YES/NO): NO